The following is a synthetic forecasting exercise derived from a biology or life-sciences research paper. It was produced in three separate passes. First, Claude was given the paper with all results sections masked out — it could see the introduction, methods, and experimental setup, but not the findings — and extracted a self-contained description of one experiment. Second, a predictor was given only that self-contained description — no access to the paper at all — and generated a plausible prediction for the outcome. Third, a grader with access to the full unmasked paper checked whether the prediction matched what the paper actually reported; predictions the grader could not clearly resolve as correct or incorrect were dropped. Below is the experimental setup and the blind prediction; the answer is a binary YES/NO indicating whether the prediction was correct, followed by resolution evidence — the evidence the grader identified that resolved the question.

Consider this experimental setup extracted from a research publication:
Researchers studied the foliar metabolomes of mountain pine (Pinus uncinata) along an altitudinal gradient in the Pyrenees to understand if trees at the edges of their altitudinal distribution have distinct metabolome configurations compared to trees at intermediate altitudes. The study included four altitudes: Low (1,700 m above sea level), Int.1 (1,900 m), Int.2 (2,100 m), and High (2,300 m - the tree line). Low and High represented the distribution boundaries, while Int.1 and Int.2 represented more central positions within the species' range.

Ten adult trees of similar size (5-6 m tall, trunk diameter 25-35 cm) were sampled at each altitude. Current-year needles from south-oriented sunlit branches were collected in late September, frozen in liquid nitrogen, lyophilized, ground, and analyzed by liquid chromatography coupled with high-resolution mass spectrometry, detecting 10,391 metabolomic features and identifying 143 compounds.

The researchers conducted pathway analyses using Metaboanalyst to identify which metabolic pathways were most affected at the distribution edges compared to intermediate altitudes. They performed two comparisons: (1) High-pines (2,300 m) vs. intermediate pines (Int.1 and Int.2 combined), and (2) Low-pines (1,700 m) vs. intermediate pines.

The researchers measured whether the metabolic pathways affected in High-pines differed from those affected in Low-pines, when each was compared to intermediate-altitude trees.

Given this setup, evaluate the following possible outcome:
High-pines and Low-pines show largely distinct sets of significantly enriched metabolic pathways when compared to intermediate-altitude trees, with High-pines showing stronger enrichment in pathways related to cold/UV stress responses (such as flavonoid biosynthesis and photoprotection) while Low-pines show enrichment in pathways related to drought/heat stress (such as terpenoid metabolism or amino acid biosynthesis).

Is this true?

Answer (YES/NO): NO